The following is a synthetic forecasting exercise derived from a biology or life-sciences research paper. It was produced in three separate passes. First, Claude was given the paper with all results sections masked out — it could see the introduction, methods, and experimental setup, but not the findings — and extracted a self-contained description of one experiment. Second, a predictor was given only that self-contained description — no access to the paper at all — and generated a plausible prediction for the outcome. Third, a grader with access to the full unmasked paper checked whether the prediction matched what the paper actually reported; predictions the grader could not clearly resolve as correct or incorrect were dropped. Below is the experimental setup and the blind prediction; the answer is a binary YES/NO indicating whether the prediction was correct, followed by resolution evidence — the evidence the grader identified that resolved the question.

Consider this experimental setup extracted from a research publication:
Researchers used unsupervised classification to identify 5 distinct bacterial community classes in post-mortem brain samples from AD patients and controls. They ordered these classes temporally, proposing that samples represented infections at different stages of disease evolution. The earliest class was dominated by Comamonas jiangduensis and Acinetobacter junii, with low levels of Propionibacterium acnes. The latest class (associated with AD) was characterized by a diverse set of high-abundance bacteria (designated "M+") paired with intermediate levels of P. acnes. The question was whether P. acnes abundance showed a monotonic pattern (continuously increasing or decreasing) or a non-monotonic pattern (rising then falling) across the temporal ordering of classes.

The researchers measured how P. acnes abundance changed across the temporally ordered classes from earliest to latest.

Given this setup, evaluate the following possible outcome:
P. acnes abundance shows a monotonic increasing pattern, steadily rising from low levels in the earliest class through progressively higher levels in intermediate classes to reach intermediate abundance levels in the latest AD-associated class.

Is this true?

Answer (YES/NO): NO